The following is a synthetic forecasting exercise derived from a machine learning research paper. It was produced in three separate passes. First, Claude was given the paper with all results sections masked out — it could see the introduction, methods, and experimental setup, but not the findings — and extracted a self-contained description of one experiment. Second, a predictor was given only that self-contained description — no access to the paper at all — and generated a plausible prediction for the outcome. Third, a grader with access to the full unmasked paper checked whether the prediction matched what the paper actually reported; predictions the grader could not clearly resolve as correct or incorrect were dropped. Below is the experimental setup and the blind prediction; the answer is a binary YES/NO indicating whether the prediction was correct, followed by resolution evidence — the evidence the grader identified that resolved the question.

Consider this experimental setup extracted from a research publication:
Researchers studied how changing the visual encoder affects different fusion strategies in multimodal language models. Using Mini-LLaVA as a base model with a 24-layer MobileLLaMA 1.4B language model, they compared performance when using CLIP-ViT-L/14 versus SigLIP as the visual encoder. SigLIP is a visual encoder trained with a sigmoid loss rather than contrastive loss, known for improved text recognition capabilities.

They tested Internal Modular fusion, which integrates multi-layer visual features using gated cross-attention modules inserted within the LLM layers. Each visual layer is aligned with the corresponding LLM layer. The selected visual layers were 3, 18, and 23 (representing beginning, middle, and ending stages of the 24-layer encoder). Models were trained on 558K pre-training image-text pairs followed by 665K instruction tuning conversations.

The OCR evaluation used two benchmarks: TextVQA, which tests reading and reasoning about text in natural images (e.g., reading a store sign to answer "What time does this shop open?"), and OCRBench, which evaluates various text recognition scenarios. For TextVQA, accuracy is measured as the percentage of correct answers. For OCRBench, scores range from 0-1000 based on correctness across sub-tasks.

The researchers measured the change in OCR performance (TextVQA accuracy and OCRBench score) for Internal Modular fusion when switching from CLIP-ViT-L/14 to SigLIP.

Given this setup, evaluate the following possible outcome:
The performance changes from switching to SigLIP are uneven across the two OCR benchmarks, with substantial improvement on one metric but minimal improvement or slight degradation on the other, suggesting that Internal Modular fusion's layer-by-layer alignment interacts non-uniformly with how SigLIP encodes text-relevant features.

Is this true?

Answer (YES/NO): NO